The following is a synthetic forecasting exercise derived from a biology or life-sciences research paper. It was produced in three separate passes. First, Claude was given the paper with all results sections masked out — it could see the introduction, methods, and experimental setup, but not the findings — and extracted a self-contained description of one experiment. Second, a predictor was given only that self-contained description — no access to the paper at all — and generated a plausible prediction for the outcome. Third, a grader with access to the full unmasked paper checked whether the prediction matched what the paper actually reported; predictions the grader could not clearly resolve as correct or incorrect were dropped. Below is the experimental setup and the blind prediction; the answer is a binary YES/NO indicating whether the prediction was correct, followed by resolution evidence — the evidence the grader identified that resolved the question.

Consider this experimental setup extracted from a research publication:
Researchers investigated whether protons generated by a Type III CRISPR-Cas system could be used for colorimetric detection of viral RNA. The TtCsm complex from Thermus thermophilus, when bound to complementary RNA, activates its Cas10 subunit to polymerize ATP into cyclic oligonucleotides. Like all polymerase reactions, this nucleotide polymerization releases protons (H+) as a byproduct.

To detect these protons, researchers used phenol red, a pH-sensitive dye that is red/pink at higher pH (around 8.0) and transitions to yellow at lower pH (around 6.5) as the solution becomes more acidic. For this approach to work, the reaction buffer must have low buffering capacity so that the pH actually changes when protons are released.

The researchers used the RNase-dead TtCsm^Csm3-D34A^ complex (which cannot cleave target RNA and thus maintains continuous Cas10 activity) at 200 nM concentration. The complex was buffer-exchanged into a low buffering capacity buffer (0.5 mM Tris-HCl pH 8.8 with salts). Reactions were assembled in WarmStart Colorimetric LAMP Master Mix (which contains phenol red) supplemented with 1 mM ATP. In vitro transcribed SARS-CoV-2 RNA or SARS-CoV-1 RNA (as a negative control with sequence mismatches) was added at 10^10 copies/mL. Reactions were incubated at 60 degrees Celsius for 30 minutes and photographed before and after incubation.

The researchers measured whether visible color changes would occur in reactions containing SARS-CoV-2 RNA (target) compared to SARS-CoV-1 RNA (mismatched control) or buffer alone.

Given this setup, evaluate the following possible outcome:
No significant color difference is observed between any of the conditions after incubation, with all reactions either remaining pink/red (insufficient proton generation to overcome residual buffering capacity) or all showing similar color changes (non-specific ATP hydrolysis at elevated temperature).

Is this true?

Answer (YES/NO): NO